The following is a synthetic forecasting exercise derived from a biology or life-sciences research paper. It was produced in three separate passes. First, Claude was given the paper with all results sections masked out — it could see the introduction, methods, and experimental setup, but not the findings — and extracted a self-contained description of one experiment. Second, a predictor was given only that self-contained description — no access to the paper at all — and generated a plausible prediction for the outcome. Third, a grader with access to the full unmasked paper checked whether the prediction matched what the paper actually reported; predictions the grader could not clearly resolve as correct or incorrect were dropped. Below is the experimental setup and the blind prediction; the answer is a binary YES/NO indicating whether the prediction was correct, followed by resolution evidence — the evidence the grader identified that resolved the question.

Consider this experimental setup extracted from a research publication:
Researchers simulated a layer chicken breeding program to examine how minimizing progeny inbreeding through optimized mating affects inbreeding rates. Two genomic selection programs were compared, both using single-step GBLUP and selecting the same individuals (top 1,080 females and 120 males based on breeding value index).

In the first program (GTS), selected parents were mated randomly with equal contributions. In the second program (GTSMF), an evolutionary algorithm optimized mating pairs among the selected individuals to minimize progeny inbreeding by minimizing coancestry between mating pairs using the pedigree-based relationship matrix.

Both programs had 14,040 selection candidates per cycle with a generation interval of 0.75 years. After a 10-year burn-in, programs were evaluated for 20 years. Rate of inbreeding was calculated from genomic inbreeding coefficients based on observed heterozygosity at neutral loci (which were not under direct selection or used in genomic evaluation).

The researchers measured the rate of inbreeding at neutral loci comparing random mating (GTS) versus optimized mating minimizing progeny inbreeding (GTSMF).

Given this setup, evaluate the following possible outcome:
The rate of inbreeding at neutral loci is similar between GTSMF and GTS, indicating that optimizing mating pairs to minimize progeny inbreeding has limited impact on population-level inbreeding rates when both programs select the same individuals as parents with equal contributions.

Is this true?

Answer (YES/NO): YES